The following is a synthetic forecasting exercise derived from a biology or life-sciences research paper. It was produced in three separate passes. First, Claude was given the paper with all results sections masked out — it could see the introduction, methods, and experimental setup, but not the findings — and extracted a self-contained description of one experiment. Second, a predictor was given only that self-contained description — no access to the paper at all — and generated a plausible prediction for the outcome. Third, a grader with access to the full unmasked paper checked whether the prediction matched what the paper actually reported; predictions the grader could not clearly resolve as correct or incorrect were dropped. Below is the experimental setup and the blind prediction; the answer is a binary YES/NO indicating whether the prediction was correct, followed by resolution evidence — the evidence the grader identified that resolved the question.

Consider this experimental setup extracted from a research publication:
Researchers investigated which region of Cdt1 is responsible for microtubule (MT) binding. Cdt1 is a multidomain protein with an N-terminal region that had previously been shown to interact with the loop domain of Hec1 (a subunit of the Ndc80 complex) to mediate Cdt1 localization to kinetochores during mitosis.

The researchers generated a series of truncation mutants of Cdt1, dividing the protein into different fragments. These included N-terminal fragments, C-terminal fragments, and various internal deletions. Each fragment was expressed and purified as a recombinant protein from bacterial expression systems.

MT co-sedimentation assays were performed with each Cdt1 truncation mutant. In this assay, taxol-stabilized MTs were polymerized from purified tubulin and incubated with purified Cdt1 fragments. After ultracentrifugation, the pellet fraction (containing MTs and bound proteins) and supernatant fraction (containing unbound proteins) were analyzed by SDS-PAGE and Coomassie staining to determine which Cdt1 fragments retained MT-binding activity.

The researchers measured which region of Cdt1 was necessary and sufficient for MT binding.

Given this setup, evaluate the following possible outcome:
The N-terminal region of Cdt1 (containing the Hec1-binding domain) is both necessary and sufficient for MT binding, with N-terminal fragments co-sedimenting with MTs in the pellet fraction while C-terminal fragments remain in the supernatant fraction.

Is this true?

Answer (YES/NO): NO